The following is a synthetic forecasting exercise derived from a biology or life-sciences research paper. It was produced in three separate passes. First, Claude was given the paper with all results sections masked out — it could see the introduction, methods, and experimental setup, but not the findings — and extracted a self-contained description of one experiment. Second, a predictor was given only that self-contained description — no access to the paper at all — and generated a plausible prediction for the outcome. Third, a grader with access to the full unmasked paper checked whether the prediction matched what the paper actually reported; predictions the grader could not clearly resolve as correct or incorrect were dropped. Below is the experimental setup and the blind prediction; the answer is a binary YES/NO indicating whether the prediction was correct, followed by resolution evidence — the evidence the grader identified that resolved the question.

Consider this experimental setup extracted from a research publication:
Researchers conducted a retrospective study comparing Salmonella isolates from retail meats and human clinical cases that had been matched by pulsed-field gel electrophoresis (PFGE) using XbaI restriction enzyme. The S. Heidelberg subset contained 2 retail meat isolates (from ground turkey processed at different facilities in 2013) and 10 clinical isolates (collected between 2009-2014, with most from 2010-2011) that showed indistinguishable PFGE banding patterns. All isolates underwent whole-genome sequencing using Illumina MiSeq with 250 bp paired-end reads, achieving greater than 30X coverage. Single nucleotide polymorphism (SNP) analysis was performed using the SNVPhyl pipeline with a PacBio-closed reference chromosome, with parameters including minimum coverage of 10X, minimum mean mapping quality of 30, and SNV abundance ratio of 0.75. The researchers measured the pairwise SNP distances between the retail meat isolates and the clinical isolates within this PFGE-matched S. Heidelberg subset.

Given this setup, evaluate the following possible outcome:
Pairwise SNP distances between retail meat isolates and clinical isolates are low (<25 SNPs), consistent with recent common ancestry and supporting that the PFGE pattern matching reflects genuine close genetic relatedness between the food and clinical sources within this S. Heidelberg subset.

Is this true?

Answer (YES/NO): YES